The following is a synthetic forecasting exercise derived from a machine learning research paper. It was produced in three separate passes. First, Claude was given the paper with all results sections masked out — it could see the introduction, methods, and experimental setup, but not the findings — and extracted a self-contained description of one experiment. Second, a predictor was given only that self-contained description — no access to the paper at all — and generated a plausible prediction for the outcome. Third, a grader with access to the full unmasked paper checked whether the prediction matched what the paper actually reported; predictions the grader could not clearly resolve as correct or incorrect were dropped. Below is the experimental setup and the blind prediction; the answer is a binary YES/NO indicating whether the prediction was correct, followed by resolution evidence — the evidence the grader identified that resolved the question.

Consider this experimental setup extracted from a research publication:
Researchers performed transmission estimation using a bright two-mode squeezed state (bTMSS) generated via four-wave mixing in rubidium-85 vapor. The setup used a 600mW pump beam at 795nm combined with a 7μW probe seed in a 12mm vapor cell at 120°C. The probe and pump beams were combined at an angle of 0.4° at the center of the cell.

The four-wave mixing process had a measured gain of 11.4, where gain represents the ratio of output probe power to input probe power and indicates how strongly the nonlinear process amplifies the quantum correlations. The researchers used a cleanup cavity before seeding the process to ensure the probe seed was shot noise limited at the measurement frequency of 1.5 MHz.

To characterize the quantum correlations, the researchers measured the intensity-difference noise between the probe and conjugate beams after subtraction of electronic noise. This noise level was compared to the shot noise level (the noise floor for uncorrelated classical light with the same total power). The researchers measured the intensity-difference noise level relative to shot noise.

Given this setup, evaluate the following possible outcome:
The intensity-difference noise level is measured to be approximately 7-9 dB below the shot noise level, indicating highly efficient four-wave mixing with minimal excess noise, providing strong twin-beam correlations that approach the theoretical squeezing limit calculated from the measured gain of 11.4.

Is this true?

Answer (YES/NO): YES